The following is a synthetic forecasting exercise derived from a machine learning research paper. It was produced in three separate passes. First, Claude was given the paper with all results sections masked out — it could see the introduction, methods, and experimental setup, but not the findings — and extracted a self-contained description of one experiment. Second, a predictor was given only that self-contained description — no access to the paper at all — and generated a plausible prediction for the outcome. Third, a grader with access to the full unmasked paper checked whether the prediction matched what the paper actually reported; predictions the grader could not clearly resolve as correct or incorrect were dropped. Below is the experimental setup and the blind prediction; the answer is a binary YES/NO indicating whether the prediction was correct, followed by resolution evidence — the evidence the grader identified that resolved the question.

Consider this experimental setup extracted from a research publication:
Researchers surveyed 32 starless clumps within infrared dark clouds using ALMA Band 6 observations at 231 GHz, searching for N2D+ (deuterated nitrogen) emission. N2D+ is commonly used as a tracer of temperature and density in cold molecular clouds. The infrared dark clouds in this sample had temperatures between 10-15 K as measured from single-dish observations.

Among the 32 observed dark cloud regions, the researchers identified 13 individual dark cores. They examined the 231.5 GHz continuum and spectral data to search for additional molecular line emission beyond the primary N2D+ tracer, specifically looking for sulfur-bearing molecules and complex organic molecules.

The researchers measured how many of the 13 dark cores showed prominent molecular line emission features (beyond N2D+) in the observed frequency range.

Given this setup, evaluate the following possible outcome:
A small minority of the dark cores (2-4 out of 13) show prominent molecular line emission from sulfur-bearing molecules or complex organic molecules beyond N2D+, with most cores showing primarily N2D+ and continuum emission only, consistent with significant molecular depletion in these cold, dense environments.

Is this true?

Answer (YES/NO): NO